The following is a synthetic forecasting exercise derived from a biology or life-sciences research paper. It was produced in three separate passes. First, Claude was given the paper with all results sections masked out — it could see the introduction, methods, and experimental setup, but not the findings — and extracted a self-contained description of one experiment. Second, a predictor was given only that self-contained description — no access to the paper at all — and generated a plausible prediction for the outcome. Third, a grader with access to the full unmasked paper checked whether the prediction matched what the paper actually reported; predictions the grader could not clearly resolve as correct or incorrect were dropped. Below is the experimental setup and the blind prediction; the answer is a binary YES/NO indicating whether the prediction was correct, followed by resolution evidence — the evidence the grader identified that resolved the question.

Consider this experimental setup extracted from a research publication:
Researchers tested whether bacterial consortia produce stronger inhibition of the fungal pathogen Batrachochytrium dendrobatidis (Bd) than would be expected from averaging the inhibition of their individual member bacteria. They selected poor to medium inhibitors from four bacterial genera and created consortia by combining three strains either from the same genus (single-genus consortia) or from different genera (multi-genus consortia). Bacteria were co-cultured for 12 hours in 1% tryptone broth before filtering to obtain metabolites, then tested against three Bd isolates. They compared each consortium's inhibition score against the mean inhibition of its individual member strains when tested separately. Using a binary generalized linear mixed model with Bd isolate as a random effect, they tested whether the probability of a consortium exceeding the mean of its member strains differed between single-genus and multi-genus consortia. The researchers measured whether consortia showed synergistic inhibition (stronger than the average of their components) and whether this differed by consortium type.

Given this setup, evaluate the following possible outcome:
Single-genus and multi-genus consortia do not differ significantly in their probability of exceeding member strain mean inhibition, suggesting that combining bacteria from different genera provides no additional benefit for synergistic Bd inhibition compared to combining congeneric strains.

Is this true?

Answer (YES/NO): NO